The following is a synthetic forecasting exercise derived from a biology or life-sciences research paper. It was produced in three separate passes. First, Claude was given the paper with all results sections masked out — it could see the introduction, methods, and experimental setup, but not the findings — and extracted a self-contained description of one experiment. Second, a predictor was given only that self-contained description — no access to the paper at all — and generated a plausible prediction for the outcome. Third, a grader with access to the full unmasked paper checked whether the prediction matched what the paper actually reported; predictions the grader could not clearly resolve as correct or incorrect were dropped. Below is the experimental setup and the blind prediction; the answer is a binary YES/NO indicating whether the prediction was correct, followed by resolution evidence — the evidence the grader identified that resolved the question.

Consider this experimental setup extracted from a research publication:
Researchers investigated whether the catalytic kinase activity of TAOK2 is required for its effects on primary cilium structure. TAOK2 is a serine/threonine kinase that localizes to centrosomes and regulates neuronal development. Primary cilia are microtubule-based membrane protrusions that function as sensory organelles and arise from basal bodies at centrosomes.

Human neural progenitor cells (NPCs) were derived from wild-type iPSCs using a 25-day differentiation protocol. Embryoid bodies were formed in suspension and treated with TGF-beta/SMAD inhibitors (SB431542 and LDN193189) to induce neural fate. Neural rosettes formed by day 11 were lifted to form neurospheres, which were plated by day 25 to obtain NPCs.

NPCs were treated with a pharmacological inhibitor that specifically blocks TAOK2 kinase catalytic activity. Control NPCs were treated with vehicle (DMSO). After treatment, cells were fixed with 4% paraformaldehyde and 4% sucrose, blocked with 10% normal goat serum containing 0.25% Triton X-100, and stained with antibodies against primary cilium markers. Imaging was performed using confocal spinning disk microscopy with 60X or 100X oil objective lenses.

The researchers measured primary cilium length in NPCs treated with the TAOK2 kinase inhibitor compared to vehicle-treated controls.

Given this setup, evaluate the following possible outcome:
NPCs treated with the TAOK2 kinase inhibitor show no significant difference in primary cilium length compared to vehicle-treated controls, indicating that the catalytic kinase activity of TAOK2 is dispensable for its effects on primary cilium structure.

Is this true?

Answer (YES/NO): NO